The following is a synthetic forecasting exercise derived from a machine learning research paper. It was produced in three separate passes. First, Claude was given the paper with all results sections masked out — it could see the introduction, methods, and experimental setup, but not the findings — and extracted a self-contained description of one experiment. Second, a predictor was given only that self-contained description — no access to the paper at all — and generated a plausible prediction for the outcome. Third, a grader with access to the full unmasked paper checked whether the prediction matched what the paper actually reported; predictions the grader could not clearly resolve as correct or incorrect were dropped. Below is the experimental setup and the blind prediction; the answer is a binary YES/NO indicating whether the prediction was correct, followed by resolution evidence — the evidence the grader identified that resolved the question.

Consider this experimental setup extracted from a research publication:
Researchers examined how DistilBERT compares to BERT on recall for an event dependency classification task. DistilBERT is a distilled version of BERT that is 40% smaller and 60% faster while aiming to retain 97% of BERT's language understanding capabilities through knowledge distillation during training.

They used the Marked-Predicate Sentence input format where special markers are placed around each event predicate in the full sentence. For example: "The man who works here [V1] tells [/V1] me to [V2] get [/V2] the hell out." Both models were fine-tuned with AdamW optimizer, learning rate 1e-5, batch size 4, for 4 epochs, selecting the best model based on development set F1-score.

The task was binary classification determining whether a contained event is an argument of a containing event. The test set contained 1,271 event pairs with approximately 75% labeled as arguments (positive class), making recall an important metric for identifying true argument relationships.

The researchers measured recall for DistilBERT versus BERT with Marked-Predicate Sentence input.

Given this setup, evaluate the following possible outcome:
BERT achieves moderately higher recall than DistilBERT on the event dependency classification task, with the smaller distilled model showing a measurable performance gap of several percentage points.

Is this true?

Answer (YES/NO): NO